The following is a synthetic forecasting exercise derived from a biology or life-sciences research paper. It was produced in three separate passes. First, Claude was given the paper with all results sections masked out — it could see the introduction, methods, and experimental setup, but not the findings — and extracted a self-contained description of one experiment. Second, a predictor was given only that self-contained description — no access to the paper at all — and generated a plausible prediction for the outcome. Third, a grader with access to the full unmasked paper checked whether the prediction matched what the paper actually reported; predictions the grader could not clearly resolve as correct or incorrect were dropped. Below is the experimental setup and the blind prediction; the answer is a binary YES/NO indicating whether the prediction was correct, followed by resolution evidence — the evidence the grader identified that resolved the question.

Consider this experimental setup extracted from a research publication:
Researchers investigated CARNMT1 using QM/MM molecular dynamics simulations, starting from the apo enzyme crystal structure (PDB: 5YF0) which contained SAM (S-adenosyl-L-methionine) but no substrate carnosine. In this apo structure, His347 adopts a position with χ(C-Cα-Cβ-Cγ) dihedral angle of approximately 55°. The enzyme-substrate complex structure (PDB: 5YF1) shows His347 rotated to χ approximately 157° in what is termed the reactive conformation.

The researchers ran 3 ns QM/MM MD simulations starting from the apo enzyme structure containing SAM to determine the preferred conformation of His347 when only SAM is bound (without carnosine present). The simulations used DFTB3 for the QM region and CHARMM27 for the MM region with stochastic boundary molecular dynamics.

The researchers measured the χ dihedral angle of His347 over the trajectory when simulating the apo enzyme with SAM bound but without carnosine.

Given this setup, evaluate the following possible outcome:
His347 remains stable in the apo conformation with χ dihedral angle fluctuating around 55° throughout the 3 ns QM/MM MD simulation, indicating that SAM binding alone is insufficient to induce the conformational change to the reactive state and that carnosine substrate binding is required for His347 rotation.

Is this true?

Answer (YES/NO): YES